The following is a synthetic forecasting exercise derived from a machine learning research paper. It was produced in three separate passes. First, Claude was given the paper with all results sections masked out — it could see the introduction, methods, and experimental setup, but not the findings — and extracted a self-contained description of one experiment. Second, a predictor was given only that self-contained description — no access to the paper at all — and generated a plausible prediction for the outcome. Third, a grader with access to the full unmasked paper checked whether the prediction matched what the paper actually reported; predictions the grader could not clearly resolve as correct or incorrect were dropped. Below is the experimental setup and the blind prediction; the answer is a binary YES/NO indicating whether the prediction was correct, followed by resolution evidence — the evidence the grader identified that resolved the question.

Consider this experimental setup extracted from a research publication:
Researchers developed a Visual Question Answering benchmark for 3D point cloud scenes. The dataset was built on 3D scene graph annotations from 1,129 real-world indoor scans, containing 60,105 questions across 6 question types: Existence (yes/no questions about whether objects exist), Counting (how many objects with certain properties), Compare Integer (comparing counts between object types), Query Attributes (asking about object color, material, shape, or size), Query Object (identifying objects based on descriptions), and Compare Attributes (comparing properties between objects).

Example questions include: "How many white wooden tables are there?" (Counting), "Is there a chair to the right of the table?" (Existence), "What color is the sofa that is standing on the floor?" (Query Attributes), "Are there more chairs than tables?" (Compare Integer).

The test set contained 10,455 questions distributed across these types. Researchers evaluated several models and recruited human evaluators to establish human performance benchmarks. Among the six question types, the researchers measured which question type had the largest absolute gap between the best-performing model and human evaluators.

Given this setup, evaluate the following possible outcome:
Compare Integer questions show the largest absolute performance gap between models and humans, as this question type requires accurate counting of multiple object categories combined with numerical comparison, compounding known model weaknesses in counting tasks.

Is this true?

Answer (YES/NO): NO